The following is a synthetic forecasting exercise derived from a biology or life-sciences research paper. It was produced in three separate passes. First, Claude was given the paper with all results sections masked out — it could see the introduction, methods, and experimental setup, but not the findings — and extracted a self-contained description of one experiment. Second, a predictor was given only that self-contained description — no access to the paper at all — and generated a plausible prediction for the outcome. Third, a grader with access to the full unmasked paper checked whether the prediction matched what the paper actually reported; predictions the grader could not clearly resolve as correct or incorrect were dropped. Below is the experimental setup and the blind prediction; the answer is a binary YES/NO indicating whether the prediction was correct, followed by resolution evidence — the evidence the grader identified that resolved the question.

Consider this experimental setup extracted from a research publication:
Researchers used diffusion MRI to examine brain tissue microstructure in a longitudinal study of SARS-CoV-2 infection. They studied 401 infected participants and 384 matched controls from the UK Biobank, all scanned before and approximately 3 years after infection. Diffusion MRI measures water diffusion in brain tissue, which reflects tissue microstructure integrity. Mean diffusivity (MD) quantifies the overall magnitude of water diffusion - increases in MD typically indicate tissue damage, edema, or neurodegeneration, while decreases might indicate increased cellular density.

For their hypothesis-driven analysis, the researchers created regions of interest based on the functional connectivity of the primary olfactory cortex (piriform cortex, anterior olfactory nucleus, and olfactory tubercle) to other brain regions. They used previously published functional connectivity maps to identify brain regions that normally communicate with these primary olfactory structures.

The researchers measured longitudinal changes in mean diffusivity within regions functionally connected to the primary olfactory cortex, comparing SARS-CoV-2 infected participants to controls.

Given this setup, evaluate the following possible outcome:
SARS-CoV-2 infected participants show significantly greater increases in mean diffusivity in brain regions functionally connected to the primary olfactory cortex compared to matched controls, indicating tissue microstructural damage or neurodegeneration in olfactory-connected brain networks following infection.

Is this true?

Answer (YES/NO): YES